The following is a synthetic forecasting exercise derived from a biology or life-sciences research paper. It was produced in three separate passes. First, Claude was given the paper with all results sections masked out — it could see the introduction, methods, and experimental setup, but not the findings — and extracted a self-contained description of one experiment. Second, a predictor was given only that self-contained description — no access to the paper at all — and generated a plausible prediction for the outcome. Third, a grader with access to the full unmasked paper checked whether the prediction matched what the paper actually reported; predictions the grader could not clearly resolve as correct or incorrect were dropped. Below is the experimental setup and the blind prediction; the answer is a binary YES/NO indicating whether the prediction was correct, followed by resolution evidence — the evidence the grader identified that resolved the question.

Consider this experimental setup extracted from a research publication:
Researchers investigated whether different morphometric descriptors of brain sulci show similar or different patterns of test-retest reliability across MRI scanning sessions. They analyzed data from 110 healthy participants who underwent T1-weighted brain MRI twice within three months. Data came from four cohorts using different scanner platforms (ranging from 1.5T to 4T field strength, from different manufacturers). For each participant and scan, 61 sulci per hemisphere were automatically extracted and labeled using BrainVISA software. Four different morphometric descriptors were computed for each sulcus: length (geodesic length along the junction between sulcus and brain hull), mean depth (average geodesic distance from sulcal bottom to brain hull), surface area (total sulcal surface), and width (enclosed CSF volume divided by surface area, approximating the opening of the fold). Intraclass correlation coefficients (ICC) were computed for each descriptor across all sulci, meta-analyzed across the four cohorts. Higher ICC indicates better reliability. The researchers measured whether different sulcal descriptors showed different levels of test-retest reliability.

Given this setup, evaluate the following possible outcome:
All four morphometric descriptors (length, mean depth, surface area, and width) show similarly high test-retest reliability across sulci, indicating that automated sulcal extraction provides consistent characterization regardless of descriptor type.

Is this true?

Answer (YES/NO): NO